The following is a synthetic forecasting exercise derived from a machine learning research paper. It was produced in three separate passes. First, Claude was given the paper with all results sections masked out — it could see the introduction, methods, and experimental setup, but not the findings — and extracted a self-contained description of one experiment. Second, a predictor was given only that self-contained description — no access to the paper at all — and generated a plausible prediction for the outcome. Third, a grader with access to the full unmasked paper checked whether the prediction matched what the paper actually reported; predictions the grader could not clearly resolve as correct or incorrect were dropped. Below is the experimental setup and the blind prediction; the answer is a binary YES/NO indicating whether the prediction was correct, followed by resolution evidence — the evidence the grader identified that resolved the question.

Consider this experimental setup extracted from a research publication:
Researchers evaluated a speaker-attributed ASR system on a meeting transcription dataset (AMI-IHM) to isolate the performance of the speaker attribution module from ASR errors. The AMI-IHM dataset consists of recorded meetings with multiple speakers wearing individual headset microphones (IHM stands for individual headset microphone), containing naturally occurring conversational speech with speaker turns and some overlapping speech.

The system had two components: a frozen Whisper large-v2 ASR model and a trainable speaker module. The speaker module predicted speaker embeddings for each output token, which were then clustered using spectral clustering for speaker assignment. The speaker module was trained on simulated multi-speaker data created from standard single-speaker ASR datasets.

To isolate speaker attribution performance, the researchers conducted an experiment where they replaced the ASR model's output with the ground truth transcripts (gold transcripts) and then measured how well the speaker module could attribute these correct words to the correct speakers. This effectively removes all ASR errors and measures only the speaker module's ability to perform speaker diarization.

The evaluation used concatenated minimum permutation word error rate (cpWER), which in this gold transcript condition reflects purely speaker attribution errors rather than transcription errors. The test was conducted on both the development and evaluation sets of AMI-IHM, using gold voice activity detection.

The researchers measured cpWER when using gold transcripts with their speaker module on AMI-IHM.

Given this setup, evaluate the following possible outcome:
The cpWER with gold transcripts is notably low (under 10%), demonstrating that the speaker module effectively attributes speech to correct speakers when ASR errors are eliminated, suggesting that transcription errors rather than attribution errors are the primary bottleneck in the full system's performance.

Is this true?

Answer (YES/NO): YES